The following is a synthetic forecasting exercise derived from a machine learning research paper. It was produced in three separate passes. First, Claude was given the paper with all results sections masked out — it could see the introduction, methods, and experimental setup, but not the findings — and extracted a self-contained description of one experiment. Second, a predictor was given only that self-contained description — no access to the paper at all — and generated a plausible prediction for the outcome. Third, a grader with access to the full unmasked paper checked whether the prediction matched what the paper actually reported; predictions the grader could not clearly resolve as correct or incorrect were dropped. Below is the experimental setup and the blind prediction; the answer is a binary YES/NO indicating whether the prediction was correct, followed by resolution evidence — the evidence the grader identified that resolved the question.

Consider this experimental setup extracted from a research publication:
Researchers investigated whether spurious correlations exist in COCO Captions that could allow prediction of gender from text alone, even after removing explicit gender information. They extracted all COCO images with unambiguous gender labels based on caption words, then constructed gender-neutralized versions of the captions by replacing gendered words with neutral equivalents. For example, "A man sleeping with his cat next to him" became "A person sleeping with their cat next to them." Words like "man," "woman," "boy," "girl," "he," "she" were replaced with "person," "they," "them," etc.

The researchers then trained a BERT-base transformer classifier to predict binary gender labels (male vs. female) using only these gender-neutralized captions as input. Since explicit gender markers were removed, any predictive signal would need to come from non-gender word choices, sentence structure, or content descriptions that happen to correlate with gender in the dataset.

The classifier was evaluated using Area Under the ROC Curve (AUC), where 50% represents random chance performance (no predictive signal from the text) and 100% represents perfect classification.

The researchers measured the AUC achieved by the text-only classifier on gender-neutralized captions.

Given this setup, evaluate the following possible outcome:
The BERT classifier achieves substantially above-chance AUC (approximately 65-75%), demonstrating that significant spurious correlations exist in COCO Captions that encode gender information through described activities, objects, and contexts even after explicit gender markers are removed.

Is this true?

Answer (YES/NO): NO